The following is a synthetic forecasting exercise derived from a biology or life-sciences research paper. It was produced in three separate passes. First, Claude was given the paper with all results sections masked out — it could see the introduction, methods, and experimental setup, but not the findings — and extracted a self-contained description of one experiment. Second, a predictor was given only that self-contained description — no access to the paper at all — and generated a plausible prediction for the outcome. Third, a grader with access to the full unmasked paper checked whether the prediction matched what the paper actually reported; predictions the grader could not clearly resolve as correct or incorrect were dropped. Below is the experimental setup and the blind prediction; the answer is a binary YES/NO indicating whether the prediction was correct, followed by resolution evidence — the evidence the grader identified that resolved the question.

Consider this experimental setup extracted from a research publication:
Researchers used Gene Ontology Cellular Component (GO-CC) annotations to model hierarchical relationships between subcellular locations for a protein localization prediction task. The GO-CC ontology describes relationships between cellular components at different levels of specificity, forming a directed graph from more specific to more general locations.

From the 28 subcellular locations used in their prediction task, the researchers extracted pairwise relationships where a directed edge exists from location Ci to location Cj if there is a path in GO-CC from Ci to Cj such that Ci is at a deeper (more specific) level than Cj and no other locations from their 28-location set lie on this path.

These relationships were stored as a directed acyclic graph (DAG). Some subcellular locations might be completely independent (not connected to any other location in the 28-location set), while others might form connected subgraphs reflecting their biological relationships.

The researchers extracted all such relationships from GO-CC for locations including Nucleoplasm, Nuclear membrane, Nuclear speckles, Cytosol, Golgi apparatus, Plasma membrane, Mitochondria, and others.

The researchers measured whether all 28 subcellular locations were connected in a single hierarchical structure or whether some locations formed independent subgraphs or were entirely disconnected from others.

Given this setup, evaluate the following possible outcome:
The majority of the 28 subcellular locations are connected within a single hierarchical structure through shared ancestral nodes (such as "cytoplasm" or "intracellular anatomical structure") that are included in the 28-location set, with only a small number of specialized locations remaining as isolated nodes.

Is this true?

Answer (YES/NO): NO